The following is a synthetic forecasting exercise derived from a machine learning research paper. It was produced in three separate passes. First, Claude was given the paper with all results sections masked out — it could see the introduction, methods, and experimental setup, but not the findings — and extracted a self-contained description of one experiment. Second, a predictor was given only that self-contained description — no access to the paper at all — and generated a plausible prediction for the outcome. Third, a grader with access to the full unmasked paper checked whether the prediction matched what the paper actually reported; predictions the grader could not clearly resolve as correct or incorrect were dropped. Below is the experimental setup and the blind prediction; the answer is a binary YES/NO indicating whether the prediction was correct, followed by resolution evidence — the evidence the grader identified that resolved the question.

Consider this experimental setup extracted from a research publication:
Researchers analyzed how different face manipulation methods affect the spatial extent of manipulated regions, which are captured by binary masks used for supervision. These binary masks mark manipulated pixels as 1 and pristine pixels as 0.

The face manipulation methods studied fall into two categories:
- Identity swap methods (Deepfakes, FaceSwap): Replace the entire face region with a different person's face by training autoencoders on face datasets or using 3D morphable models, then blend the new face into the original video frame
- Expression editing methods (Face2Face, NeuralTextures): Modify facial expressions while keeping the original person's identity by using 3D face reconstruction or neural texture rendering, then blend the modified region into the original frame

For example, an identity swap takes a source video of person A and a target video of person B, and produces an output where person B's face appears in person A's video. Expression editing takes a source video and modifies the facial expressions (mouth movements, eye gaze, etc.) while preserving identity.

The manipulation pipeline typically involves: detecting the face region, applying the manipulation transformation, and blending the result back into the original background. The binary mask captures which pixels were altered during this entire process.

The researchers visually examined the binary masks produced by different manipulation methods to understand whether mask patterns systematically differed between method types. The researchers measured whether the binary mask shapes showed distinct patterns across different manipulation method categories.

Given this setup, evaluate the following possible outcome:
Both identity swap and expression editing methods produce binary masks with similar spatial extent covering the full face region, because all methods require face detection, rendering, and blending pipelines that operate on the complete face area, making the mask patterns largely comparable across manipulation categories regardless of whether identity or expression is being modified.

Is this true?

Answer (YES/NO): NO